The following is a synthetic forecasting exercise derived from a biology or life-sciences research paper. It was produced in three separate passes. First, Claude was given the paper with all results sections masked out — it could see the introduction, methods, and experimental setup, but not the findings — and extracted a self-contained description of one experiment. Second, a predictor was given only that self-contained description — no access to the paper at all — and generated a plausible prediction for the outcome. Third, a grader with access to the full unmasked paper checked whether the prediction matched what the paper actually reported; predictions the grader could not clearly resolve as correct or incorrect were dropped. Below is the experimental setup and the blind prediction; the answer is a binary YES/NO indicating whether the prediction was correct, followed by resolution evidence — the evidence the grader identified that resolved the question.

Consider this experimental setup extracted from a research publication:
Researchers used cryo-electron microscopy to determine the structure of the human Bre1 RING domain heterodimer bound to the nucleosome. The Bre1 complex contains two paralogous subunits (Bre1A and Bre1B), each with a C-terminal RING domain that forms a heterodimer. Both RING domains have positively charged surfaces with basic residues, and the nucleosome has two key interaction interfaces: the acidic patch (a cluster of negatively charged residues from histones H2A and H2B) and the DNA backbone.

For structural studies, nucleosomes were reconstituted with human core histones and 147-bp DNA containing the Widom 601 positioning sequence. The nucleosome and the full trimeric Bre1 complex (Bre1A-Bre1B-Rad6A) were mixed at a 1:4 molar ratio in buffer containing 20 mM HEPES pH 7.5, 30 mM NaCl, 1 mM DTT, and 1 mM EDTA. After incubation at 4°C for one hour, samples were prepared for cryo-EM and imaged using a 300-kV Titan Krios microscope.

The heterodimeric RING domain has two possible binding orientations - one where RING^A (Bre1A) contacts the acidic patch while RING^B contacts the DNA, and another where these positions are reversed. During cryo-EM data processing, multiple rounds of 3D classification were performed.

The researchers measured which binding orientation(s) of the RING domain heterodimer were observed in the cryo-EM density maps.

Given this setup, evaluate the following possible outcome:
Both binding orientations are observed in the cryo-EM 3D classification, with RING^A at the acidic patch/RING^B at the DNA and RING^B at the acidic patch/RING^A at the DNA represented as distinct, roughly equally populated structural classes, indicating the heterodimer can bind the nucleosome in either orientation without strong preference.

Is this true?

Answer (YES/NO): NO